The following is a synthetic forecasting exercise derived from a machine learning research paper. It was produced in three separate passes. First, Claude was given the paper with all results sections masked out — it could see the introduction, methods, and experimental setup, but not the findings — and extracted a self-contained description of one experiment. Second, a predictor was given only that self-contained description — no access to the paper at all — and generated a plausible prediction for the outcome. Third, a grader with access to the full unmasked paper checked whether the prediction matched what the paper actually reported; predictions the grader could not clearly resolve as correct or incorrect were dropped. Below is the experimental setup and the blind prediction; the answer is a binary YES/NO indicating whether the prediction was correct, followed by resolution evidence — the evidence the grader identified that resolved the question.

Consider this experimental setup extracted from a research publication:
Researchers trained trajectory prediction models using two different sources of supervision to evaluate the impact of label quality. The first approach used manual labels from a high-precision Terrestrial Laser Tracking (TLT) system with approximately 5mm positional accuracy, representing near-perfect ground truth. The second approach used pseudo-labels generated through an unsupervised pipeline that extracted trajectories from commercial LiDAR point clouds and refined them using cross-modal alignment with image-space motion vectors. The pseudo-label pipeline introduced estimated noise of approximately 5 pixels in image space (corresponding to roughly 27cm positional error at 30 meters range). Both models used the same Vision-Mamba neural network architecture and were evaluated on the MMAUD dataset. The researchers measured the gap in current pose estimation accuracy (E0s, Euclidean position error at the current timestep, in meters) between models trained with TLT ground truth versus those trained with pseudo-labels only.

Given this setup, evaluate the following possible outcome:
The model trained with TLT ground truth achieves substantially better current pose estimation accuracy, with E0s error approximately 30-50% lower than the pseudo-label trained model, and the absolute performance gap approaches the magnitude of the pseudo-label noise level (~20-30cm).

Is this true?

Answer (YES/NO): NO